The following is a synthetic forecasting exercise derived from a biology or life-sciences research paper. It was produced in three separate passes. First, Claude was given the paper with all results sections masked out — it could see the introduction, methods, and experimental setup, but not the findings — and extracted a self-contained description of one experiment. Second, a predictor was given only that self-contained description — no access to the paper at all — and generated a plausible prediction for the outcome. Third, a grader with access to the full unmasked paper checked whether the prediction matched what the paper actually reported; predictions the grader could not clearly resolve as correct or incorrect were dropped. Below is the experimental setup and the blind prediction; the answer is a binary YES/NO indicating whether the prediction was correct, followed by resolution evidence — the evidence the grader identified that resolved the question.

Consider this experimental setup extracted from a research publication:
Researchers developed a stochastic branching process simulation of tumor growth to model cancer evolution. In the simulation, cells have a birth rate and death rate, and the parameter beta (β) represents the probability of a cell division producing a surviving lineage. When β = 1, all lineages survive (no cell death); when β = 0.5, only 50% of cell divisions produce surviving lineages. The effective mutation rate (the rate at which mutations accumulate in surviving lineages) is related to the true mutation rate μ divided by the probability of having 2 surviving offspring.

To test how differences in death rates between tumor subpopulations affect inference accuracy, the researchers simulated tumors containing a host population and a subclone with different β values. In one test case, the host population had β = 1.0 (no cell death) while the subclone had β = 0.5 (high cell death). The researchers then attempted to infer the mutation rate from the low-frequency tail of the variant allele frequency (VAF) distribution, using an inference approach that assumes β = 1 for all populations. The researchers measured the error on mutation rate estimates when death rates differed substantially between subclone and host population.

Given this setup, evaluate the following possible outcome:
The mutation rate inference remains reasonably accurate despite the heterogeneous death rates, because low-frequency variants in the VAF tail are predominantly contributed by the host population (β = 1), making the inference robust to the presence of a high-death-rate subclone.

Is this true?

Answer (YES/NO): YES